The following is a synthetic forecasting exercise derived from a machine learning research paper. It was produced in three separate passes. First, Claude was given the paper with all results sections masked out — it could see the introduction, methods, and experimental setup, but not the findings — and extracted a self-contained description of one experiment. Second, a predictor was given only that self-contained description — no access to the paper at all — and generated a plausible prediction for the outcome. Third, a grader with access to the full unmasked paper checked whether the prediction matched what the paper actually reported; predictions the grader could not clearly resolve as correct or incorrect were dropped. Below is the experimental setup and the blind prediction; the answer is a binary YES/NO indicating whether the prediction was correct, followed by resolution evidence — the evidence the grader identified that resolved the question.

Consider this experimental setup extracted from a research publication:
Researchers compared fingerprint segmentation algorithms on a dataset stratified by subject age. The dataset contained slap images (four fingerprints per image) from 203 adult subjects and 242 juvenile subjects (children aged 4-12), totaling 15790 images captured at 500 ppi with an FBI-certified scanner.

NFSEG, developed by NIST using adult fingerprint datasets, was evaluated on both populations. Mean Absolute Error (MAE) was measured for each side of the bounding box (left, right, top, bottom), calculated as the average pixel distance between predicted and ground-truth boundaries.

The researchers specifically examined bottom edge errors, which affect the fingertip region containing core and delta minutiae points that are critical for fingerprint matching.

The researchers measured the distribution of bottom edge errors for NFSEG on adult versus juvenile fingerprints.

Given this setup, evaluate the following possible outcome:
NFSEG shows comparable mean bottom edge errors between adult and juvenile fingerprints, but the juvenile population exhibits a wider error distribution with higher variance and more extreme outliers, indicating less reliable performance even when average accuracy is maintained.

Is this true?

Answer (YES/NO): NO